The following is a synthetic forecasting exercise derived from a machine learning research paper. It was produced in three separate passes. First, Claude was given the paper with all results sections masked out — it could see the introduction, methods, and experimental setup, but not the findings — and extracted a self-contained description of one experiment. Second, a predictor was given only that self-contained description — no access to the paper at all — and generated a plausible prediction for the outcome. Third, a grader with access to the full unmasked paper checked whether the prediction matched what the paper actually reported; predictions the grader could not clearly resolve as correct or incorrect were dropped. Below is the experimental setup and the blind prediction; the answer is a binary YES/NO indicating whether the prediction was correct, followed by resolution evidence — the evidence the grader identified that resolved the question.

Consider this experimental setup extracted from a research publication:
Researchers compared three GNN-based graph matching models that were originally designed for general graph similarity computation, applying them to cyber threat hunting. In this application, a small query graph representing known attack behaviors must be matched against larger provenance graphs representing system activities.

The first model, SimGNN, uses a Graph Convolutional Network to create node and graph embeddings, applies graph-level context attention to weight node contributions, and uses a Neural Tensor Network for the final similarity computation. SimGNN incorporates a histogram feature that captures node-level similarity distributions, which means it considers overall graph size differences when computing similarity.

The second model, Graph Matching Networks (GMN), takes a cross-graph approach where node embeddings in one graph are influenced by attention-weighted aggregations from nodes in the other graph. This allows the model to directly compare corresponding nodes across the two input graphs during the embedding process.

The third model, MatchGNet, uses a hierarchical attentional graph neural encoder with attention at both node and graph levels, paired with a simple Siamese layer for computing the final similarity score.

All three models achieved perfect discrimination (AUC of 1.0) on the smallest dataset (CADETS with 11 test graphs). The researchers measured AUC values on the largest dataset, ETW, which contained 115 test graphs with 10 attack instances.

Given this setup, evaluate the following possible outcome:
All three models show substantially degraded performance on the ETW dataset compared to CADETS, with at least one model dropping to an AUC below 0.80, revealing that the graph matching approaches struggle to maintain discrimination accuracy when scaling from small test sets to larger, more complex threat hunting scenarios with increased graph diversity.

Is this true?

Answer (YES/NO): NO